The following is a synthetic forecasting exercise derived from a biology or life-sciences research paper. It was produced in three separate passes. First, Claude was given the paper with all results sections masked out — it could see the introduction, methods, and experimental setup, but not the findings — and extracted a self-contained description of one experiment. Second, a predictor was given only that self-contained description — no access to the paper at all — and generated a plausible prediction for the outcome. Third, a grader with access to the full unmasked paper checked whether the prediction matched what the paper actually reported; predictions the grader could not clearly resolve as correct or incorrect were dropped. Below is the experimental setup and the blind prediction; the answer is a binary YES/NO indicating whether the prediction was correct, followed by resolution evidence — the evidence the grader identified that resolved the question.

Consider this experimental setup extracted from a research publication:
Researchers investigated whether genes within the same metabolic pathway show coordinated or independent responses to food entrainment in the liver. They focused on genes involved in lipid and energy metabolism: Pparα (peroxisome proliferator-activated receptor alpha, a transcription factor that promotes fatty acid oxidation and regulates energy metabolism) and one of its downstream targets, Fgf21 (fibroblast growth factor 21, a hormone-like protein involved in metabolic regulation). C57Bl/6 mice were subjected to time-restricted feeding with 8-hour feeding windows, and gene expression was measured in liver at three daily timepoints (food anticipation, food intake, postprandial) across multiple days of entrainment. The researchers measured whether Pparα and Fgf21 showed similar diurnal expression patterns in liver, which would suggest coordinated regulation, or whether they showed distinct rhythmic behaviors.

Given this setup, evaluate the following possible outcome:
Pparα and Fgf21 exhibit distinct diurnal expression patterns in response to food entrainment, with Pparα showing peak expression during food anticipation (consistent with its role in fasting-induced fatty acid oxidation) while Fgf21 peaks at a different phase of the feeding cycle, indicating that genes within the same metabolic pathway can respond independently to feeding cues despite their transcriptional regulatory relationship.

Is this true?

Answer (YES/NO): NO